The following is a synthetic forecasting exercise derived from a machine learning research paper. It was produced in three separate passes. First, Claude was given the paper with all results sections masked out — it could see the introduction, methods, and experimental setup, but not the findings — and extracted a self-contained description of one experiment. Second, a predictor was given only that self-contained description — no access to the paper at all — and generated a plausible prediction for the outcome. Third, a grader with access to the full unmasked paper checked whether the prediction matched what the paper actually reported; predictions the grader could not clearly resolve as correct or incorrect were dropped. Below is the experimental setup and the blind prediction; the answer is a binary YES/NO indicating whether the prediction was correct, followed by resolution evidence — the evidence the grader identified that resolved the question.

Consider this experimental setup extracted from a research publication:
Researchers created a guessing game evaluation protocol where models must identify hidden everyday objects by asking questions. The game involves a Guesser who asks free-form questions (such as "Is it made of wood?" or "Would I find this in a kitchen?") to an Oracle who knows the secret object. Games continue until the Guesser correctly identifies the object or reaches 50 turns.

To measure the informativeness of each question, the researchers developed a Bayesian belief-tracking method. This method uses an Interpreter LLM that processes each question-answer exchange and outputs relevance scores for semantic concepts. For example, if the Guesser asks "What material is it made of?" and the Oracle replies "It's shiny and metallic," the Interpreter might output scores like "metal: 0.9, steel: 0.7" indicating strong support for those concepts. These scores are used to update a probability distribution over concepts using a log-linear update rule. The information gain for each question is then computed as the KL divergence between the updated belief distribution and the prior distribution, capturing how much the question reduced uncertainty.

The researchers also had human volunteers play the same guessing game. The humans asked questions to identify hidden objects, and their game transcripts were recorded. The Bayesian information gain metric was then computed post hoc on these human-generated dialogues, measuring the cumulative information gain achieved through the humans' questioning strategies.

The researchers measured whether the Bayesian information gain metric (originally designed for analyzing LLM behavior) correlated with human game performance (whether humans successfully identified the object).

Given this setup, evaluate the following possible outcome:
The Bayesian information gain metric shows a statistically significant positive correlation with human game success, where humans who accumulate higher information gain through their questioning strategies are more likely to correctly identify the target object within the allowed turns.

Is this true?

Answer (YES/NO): NO